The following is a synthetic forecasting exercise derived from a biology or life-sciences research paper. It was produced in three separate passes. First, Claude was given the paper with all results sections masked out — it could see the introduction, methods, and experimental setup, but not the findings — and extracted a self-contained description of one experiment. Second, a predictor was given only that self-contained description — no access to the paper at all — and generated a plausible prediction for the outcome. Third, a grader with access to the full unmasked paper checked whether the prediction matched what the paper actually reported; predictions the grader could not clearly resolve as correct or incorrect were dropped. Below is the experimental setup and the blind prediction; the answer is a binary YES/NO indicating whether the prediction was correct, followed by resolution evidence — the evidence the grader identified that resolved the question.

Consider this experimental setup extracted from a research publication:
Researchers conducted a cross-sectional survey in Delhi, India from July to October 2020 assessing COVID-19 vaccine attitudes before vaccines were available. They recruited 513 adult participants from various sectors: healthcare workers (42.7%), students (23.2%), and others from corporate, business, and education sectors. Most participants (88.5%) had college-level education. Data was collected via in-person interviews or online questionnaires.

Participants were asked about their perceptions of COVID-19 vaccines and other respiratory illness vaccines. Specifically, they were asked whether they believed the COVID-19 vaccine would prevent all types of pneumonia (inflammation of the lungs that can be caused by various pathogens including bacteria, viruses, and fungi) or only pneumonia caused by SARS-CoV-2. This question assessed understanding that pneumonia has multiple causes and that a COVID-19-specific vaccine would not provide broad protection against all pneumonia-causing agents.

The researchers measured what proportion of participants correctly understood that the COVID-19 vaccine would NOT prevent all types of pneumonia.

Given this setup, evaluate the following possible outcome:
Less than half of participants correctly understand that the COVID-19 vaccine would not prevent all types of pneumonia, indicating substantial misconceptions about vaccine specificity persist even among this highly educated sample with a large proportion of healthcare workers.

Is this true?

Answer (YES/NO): NO